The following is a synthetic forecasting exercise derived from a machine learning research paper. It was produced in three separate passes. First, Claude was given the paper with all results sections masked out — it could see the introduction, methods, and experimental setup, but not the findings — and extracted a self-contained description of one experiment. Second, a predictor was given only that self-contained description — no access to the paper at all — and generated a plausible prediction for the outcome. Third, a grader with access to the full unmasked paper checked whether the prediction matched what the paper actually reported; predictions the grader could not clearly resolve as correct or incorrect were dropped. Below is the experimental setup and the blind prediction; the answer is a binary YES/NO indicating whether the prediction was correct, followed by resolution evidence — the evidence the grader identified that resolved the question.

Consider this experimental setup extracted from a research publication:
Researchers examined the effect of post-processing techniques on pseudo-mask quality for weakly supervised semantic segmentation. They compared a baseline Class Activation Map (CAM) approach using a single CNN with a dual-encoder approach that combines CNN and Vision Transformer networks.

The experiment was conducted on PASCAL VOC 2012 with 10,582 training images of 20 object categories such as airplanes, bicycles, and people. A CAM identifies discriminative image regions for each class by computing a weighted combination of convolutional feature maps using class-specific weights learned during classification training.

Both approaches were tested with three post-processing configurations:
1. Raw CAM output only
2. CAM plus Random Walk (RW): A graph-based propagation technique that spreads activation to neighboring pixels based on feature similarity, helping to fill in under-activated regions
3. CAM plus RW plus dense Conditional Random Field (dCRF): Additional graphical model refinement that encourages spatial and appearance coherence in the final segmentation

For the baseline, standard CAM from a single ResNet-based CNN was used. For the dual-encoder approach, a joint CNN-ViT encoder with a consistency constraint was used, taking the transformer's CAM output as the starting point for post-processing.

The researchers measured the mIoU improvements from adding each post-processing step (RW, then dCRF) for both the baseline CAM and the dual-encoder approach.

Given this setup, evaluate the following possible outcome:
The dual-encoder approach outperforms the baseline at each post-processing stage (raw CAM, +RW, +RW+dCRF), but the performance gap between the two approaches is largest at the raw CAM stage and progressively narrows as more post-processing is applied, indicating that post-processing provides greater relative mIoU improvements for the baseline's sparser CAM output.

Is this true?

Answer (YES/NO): YES